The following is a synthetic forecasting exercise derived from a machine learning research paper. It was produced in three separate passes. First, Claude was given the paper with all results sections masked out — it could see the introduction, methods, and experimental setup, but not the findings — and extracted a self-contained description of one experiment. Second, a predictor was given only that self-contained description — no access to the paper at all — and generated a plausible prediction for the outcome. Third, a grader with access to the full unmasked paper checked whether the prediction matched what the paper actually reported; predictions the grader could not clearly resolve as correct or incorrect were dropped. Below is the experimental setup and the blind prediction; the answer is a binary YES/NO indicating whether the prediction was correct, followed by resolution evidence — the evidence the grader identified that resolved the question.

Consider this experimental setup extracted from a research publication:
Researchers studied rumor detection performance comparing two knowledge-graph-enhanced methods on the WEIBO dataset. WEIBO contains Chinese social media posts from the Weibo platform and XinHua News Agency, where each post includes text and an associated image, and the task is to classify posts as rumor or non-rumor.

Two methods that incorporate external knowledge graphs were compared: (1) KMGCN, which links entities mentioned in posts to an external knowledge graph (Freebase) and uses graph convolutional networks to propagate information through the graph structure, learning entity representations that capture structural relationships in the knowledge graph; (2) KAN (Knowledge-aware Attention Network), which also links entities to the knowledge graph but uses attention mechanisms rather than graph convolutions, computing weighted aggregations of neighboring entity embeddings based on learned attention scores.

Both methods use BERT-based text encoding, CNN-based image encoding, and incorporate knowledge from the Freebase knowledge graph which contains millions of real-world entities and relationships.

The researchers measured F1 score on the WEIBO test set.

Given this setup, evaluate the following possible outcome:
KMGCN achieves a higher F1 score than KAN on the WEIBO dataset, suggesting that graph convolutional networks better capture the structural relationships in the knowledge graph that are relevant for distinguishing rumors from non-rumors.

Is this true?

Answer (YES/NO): NO